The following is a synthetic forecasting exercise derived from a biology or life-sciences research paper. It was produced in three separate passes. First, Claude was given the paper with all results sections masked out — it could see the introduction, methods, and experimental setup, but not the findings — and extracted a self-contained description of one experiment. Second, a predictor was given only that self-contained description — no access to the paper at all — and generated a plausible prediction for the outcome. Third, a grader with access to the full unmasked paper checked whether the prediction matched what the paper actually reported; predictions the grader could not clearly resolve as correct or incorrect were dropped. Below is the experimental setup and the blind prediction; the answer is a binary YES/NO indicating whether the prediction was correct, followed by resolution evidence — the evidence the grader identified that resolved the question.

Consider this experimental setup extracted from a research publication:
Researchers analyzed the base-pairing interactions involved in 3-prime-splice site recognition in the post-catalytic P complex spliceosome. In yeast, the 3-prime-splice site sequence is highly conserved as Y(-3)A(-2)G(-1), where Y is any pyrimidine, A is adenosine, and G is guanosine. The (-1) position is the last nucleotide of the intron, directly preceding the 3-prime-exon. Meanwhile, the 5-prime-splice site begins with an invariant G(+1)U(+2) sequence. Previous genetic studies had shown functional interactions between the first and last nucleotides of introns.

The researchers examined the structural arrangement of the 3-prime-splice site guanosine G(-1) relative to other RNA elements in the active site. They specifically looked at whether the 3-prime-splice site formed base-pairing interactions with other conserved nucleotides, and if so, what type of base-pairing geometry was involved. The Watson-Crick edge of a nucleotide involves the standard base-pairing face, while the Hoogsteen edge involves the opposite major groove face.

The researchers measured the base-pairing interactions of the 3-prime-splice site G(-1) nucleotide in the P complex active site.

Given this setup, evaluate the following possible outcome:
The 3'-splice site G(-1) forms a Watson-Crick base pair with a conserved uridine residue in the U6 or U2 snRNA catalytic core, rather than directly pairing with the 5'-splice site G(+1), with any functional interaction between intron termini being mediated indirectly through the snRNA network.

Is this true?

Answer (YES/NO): NO